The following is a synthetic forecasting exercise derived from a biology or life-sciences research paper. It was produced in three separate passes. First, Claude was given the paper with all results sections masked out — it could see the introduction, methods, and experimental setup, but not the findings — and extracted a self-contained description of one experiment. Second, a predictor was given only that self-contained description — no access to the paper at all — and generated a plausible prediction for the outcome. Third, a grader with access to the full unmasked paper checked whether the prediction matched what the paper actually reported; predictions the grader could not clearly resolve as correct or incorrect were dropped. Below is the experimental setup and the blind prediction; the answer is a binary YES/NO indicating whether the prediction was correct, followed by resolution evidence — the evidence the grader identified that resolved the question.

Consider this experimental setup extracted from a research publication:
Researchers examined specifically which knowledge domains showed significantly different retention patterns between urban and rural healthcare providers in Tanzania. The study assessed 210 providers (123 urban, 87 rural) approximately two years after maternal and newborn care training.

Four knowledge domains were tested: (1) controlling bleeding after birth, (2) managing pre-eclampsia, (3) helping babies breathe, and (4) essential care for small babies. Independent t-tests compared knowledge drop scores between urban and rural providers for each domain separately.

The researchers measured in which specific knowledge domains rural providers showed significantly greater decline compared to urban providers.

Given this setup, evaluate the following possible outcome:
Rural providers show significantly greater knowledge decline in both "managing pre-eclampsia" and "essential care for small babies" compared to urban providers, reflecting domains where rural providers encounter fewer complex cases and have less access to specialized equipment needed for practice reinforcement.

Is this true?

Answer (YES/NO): NO